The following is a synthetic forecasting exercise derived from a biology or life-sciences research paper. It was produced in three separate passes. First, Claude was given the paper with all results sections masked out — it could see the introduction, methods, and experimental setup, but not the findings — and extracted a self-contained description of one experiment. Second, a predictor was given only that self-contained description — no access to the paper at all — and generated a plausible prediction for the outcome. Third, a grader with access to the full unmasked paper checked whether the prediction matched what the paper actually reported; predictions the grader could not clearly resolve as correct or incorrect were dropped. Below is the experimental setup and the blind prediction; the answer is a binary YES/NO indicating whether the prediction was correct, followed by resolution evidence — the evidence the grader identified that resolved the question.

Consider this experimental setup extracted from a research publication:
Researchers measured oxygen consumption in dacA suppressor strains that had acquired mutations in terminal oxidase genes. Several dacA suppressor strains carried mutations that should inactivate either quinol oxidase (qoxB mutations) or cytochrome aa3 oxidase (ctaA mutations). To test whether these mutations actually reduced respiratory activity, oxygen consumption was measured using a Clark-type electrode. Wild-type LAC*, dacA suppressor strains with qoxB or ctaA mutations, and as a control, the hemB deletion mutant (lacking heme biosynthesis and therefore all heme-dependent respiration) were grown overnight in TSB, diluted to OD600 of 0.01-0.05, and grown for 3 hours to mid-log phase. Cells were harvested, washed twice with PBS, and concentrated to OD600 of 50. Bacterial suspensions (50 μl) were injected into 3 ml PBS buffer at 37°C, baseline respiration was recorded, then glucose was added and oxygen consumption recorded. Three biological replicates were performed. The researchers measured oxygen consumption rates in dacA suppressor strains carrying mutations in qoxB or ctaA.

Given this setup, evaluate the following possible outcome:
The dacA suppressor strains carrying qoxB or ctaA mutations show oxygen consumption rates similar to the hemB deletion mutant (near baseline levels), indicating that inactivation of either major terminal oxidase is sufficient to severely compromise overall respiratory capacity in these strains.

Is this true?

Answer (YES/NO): NO